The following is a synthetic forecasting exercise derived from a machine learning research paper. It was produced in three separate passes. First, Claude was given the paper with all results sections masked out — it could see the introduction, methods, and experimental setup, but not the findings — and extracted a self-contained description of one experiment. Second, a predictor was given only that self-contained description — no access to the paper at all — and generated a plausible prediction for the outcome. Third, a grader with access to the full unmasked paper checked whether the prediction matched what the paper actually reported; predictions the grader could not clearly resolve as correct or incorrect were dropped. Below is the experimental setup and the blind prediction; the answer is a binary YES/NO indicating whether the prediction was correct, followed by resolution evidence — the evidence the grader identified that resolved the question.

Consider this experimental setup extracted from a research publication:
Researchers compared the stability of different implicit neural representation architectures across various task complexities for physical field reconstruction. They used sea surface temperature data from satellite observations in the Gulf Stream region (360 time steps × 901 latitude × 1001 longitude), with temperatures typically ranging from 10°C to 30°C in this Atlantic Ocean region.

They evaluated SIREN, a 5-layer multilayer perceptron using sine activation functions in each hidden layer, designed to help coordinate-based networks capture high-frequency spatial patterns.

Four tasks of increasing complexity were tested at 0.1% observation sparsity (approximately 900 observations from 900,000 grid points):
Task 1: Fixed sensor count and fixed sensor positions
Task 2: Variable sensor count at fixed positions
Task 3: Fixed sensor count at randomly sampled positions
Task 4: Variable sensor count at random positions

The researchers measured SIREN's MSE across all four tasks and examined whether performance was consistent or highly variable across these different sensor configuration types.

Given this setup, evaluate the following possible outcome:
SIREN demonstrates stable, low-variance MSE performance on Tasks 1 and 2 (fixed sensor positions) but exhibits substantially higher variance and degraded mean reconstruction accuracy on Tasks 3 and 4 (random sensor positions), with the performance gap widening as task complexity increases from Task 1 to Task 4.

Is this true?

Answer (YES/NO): NO